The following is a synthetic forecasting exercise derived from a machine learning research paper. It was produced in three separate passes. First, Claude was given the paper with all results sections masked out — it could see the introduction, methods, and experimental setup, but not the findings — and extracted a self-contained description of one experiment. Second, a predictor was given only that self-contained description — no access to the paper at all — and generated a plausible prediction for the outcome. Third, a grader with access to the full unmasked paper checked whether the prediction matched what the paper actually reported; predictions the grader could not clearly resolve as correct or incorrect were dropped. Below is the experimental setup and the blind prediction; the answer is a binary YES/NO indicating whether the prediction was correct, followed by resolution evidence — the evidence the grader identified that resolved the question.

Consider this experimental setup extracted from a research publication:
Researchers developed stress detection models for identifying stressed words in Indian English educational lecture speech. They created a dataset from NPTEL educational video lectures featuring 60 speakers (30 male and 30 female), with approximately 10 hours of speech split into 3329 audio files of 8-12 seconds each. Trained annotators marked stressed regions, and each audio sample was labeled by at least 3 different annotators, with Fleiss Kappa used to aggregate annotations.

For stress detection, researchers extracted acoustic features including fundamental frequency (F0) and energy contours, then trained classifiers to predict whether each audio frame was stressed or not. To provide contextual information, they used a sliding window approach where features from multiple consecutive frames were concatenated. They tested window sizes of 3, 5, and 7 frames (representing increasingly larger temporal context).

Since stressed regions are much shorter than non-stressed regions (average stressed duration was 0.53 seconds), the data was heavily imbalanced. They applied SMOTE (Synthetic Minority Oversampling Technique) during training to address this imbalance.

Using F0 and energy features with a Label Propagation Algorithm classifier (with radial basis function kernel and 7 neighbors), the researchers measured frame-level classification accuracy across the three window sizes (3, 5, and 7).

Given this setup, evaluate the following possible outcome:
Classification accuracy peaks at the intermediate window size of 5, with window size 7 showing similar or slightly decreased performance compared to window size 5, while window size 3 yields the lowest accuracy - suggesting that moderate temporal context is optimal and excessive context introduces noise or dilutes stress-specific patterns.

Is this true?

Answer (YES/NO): NO